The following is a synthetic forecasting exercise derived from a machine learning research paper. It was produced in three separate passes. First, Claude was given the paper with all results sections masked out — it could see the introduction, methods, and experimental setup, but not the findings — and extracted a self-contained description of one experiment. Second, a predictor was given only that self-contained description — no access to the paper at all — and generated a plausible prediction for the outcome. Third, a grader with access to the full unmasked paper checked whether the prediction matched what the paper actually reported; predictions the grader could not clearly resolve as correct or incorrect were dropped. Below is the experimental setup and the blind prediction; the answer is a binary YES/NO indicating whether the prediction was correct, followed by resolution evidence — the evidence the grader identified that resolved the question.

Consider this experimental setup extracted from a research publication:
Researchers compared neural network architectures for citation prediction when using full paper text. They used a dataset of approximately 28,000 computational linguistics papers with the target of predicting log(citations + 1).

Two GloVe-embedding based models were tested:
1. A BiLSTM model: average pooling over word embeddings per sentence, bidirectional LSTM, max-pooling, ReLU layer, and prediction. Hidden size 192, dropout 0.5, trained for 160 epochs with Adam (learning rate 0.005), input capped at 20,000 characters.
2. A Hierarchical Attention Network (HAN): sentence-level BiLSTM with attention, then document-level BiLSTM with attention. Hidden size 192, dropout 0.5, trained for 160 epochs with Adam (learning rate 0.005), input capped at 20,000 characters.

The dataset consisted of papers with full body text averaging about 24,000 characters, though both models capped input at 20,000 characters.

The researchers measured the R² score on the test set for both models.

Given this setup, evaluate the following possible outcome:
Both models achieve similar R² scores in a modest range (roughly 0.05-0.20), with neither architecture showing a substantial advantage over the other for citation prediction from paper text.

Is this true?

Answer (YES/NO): NO